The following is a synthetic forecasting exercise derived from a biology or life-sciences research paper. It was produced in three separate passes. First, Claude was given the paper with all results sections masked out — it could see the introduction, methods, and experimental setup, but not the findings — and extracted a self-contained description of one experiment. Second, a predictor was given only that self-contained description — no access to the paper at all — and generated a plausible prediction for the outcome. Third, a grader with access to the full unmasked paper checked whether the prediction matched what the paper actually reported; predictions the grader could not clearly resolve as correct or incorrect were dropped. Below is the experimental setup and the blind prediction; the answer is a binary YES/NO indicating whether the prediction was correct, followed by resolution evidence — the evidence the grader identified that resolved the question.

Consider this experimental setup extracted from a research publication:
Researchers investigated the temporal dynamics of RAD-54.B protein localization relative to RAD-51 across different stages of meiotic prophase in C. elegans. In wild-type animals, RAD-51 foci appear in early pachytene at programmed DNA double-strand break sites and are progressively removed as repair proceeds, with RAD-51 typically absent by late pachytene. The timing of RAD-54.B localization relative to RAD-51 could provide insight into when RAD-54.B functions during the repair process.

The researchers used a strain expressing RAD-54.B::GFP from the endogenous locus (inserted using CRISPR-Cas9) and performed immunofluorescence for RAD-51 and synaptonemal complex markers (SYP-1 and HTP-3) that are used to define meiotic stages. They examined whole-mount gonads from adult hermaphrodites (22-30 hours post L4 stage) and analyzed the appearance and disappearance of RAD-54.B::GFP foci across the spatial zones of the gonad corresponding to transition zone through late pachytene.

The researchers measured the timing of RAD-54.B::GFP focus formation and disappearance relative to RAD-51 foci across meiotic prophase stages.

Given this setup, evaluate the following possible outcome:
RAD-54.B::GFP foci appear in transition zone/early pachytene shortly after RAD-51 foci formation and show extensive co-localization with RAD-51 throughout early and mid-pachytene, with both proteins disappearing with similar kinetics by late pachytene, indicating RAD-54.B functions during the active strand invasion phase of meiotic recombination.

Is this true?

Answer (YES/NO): NO